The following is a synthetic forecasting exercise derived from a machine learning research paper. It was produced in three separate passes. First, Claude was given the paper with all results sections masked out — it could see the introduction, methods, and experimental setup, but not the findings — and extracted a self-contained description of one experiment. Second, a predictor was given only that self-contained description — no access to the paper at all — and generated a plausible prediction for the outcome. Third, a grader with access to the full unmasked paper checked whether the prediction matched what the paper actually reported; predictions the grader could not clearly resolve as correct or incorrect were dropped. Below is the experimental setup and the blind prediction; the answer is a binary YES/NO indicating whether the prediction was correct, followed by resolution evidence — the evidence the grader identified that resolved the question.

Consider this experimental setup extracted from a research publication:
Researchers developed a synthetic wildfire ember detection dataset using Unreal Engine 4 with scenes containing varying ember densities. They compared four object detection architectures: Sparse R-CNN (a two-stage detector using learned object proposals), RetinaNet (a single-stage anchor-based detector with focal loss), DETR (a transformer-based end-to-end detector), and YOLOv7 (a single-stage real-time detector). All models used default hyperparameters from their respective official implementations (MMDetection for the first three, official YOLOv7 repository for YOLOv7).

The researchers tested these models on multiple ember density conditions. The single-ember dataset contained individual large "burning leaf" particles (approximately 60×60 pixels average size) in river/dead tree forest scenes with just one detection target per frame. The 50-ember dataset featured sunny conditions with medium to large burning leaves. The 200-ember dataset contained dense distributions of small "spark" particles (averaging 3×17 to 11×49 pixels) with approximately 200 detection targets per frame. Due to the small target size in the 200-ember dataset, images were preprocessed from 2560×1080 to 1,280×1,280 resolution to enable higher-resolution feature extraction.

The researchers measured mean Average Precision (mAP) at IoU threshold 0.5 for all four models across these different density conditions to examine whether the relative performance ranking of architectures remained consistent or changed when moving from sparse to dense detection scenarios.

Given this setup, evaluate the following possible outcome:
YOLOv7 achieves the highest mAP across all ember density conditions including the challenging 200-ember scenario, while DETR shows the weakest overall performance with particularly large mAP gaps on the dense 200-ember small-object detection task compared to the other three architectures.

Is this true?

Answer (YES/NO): NO